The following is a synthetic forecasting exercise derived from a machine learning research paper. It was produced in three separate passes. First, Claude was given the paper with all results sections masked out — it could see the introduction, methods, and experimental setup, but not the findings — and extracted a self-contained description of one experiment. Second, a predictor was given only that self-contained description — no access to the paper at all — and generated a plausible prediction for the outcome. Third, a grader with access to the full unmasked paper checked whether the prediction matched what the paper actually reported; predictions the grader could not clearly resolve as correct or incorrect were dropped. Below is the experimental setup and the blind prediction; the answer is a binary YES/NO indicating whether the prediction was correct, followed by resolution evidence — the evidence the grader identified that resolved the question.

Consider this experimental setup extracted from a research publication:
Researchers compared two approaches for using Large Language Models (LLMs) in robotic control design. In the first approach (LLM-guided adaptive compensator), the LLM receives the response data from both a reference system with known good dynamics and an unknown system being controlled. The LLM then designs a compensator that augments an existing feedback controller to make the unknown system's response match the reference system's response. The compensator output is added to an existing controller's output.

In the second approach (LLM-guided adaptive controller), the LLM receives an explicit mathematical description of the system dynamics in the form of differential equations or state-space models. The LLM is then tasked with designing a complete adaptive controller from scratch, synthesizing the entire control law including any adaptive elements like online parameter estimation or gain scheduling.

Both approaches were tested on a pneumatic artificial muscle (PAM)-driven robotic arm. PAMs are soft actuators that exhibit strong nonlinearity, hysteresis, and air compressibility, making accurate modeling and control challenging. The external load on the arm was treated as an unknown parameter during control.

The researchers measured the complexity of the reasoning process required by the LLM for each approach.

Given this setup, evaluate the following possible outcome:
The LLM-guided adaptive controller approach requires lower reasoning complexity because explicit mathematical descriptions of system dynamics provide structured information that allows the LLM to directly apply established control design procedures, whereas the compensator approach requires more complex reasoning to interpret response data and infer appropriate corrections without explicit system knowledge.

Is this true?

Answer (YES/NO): NO